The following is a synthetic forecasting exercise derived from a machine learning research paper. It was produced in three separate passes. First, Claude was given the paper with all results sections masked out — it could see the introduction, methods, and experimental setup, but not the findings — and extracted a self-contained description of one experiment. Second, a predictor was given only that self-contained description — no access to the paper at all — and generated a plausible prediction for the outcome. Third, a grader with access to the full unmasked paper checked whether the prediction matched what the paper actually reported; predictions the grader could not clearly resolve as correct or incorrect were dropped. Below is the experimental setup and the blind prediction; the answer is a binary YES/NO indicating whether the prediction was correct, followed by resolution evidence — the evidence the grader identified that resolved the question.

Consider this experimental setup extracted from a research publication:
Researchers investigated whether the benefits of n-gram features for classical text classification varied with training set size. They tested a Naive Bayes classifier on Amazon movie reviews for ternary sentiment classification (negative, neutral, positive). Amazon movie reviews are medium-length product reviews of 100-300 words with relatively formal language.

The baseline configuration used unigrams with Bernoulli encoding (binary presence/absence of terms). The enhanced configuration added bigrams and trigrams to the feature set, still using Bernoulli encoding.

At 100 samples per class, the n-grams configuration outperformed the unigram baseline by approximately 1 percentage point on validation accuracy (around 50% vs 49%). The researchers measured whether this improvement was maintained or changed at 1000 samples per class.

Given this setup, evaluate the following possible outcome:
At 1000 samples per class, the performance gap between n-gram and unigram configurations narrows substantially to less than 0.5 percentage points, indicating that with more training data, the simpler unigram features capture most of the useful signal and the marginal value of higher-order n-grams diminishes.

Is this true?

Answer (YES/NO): NO